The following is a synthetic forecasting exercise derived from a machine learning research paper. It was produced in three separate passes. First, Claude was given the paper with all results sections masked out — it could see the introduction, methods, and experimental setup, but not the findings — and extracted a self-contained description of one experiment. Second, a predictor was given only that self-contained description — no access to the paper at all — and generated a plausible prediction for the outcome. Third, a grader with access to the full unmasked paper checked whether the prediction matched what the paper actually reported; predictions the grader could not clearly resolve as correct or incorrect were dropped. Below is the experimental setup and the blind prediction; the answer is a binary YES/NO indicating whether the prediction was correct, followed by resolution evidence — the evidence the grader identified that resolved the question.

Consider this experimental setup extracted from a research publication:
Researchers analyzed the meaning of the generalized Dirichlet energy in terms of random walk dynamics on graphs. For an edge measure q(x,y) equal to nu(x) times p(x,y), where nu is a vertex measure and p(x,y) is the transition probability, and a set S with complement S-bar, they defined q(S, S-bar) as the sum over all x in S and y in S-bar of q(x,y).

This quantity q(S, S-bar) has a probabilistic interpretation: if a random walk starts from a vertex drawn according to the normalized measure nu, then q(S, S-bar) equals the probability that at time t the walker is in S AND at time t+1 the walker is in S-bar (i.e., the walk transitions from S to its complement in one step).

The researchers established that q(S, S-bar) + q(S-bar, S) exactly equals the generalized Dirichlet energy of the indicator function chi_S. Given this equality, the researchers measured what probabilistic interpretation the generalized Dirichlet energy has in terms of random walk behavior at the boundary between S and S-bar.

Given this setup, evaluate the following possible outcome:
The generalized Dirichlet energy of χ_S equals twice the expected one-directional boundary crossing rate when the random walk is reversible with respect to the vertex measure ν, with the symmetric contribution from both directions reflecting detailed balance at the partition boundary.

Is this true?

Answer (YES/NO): NO